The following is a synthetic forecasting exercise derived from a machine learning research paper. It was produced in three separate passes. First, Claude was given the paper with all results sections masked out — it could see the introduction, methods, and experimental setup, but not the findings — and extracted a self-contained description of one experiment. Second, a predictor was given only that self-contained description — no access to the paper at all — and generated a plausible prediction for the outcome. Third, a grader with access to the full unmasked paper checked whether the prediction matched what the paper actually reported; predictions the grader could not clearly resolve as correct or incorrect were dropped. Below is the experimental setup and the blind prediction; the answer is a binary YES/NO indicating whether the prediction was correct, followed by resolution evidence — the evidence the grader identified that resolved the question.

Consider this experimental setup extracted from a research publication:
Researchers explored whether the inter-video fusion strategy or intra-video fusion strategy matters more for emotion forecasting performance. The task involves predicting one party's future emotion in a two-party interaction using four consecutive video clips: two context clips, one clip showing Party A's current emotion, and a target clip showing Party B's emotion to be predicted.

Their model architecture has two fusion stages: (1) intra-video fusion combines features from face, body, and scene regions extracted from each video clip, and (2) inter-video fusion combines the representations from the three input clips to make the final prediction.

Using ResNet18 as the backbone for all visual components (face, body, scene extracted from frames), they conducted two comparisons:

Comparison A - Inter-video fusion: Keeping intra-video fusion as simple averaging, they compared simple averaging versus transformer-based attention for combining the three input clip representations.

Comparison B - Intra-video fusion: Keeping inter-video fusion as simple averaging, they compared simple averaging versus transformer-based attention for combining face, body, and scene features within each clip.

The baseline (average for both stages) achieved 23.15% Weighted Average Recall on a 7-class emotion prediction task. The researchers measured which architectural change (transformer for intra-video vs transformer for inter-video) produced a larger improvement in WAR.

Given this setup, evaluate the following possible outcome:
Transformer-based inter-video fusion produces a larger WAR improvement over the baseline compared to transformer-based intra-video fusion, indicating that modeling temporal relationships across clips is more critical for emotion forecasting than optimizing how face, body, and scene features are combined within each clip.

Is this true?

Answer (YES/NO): NO